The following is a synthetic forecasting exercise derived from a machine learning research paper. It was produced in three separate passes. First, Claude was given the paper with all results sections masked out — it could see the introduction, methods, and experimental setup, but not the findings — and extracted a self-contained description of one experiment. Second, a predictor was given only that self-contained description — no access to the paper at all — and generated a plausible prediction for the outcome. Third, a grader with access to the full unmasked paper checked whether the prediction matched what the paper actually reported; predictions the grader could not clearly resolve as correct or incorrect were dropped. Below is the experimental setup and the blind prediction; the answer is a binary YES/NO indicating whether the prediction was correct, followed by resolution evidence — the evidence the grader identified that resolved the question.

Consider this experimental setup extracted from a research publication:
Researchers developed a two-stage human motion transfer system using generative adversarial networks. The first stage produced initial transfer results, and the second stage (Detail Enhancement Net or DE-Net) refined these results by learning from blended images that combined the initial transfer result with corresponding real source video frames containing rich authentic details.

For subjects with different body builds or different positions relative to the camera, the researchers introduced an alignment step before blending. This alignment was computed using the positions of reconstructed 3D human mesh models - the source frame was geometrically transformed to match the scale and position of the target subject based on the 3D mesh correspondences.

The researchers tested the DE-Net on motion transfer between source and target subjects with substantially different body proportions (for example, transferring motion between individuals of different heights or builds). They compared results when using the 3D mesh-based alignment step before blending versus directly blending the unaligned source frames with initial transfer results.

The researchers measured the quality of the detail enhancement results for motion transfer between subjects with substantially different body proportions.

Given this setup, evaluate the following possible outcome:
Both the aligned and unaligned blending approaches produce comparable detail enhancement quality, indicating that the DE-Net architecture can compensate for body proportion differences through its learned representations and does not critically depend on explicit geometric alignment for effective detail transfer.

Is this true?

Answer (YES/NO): NO